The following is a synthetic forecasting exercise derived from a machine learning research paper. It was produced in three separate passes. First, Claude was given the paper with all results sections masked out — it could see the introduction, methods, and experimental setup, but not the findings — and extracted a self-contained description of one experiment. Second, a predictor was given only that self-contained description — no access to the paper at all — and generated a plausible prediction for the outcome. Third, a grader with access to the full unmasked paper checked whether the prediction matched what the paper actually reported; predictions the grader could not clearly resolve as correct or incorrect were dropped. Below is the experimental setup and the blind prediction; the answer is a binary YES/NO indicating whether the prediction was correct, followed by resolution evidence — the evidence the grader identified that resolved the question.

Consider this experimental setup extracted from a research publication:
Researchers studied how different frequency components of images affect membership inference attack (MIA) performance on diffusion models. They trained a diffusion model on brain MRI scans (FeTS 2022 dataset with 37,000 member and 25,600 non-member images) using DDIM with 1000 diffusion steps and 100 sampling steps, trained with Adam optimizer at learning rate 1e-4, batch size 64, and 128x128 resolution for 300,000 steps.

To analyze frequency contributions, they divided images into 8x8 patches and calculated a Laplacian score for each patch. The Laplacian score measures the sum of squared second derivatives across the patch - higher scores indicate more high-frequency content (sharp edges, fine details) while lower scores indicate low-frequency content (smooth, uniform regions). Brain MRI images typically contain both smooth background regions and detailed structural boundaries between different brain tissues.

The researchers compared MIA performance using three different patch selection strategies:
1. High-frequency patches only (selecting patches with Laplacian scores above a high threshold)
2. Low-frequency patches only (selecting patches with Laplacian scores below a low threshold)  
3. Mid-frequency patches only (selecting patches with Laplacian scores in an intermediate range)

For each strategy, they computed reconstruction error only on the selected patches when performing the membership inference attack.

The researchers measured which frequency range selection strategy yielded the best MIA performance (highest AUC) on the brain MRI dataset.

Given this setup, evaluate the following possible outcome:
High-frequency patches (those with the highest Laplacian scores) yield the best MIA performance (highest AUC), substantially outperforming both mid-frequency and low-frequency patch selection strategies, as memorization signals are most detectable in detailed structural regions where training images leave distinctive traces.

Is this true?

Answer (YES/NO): NO